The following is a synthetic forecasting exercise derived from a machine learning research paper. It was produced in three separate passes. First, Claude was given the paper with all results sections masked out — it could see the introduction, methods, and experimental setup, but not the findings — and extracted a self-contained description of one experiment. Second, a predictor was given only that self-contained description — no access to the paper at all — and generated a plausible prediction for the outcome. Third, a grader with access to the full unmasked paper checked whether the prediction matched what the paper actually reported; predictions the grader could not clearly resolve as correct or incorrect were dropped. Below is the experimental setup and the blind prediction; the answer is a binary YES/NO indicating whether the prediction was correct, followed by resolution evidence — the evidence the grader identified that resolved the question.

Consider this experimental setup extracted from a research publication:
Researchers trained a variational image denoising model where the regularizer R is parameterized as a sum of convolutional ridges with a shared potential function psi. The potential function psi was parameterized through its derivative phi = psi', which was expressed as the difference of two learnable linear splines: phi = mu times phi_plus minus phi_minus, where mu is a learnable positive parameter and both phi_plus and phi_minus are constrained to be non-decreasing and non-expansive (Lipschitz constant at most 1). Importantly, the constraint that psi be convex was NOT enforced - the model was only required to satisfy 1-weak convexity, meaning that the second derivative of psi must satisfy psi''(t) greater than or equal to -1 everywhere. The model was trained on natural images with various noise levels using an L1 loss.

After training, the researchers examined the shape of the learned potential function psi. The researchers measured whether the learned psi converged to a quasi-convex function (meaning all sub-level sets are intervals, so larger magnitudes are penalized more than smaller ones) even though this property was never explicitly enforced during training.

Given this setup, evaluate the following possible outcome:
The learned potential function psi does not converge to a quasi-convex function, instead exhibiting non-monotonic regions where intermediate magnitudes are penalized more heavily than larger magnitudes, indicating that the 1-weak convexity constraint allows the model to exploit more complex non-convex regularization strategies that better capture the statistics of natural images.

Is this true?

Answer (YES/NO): NO